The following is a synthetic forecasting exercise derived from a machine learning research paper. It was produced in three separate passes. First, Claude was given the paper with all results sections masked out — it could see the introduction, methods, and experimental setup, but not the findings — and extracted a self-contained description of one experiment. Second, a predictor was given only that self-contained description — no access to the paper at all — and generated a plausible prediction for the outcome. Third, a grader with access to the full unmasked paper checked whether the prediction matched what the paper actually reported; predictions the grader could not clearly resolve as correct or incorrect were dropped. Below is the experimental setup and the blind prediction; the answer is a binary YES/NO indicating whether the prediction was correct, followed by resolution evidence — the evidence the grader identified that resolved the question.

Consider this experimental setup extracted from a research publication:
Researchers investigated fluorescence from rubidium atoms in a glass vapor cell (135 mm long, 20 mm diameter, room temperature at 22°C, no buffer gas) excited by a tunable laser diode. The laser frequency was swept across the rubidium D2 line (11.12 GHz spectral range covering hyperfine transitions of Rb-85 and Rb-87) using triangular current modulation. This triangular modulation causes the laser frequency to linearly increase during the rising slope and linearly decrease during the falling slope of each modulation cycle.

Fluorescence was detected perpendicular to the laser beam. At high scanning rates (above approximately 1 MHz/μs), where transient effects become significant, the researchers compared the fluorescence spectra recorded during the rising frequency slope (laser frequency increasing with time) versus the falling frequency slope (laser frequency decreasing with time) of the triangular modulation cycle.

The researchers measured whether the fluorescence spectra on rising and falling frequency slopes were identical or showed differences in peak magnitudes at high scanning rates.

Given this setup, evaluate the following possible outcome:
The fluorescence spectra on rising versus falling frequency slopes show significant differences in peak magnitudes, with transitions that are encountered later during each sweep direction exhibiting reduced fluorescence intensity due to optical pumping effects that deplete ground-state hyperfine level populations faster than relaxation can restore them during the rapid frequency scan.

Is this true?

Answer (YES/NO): NO